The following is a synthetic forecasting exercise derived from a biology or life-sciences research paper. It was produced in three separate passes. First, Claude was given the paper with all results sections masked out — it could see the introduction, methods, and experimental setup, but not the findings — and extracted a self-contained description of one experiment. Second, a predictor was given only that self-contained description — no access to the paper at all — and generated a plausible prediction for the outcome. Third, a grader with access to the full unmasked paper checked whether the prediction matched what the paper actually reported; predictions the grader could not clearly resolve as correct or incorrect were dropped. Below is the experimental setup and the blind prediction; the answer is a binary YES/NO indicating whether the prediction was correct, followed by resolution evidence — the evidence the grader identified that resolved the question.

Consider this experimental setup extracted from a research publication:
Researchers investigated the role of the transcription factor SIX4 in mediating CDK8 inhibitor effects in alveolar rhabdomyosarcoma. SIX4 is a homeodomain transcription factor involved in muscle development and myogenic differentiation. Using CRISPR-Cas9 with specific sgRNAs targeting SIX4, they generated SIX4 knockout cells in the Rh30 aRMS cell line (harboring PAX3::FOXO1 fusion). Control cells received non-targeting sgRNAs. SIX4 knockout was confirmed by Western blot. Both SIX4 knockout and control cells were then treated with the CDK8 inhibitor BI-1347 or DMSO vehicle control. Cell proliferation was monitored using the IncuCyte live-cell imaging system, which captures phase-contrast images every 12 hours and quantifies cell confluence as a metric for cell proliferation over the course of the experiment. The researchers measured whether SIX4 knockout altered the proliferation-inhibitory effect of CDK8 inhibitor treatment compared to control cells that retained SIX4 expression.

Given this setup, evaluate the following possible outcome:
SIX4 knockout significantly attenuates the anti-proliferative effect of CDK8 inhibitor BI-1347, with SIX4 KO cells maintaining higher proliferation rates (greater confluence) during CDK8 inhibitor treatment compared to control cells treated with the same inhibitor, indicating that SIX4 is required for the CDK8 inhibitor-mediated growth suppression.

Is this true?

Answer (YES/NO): YES